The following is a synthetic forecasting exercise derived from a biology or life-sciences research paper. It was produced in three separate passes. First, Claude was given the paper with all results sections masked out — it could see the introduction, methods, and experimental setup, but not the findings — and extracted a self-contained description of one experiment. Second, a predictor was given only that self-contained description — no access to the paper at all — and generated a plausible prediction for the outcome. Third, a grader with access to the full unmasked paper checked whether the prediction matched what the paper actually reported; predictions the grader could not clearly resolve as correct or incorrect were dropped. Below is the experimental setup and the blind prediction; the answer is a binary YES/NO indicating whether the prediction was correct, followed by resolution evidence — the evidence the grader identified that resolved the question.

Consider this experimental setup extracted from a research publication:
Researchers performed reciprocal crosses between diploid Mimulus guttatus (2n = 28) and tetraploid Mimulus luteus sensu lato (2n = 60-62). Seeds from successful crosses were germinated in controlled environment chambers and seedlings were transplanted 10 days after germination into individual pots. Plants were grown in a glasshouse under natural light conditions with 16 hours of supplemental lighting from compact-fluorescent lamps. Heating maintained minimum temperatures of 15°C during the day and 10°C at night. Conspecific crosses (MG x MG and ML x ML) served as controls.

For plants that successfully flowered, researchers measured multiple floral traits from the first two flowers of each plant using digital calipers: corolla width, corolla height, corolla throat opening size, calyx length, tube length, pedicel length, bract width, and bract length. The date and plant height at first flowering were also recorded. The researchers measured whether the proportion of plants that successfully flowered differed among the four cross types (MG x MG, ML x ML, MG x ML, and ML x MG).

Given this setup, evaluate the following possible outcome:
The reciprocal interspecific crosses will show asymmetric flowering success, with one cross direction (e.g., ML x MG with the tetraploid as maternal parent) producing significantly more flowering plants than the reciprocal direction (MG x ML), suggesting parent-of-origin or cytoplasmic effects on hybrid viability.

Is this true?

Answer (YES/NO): NO